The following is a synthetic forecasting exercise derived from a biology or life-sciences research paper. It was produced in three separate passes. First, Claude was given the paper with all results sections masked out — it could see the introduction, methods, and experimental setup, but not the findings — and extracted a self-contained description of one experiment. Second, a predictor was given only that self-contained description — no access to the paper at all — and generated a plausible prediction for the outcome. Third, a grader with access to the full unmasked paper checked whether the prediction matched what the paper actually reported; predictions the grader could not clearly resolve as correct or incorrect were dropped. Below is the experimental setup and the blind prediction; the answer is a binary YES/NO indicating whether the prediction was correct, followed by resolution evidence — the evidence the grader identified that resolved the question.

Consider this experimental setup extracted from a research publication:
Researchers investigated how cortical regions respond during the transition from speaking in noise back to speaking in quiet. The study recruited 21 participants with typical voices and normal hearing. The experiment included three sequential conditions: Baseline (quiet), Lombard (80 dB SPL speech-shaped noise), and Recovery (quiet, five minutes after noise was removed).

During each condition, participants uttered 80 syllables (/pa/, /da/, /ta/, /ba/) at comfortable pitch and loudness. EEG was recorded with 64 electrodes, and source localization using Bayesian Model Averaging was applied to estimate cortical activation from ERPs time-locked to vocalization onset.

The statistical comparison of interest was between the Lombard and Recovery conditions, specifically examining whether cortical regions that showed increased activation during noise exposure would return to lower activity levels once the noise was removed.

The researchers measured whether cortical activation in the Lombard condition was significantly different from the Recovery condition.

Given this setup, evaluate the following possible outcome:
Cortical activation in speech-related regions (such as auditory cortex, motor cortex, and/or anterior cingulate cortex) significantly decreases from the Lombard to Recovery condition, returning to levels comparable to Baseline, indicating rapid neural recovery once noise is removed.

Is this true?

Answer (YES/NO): NO